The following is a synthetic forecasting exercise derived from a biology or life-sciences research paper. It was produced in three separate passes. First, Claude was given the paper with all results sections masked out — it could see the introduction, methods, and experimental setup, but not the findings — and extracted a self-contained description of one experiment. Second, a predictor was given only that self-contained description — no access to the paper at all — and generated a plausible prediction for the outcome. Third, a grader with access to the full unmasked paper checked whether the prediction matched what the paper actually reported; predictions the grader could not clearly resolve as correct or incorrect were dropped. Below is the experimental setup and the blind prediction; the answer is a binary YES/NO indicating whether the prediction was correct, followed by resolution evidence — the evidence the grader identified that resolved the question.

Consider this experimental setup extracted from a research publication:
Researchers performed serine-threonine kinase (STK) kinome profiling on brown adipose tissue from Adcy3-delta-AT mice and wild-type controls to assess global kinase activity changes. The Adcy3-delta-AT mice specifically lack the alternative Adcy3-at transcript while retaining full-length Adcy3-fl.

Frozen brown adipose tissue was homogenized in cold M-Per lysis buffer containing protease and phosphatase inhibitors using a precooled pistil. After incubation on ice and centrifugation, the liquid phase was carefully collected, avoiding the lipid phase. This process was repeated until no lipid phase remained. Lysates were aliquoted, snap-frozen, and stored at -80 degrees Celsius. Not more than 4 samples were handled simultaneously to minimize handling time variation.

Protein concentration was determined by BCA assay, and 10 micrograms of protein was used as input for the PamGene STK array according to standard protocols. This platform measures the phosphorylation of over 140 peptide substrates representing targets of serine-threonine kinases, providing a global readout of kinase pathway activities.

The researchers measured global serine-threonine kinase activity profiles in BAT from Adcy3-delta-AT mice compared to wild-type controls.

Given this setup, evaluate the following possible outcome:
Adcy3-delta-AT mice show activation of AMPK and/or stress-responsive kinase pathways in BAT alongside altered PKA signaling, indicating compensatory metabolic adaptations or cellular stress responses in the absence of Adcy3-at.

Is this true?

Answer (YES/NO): NO